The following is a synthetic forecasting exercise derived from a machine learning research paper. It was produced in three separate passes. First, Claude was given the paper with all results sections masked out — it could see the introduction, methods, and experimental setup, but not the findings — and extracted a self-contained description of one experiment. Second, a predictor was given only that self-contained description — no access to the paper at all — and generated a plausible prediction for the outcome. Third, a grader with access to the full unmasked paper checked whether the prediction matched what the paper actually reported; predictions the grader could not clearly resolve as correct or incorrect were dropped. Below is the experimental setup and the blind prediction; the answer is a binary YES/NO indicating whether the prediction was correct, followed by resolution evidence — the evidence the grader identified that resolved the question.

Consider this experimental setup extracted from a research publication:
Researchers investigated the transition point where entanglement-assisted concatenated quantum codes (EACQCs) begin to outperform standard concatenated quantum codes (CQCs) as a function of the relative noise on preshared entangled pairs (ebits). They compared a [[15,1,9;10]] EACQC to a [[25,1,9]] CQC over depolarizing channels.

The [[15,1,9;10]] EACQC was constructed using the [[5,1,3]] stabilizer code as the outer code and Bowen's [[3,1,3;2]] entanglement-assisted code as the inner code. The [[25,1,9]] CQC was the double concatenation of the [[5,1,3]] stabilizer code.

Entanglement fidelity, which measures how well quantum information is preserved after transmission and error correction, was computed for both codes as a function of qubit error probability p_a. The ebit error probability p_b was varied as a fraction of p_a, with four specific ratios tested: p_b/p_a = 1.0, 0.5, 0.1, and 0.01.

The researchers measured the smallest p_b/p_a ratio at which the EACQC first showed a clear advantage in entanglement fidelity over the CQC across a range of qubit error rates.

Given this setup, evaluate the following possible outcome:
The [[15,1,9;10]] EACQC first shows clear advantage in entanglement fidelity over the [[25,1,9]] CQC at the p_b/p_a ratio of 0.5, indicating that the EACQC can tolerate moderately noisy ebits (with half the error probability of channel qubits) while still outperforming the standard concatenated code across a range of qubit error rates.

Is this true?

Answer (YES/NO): YES